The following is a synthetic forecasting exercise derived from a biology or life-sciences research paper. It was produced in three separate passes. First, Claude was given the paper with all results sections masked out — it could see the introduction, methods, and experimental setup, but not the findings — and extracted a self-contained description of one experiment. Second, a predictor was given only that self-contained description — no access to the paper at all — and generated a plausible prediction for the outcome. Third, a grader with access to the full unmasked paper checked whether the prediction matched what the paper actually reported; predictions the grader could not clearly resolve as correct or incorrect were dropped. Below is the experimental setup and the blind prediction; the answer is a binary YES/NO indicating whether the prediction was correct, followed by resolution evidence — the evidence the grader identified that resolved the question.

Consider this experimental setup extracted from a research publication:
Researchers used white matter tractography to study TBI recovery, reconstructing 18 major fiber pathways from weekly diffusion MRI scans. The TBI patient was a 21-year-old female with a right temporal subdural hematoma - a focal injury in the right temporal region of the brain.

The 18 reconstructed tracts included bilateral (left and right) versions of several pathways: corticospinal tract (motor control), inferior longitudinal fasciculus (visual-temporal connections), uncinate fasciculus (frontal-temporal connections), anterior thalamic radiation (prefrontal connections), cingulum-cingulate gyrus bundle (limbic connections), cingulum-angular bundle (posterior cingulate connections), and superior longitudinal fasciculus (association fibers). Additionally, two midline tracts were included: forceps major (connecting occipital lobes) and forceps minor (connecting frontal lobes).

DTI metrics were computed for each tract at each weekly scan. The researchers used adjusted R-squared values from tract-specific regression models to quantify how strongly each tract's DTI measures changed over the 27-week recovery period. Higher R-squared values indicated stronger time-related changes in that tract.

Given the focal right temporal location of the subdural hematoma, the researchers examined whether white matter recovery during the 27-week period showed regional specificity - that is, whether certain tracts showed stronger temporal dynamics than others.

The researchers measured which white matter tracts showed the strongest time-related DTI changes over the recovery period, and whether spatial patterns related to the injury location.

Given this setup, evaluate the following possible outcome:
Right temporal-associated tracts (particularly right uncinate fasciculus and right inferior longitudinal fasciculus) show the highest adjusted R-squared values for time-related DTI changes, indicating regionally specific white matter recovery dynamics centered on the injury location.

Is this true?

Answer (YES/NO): NO